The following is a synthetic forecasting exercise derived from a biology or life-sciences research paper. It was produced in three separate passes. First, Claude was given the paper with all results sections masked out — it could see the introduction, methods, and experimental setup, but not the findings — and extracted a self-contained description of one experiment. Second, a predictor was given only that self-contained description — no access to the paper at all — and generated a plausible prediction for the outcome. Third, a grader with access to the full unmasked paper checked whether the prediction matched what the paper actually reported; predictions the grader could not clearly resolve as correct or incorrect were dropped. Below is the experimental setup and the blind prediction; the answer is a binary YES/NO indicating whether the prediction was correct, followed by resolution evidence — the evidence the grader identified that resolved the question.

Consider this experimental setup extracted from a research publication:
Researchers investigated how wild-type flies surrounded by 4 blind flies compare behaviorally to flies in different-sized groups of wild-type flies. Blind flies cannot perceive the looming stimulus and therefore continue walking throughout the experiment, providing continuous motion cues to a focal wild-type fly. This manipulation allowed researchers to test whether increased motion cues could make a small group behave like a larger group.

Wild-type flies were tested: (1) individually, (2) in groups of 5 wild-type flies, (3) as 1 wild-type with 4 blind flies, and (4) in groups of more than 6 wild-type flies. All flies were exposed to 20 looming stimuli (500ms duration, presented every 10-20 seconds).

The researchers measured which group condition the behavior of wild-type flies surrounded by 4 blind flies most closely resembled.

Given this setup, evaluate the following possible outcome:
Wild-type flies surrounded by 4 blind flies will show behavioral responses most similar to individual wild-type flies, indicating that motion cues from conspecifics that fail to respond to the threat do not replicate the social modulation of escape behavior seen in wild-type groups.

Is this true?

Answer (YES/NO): NO